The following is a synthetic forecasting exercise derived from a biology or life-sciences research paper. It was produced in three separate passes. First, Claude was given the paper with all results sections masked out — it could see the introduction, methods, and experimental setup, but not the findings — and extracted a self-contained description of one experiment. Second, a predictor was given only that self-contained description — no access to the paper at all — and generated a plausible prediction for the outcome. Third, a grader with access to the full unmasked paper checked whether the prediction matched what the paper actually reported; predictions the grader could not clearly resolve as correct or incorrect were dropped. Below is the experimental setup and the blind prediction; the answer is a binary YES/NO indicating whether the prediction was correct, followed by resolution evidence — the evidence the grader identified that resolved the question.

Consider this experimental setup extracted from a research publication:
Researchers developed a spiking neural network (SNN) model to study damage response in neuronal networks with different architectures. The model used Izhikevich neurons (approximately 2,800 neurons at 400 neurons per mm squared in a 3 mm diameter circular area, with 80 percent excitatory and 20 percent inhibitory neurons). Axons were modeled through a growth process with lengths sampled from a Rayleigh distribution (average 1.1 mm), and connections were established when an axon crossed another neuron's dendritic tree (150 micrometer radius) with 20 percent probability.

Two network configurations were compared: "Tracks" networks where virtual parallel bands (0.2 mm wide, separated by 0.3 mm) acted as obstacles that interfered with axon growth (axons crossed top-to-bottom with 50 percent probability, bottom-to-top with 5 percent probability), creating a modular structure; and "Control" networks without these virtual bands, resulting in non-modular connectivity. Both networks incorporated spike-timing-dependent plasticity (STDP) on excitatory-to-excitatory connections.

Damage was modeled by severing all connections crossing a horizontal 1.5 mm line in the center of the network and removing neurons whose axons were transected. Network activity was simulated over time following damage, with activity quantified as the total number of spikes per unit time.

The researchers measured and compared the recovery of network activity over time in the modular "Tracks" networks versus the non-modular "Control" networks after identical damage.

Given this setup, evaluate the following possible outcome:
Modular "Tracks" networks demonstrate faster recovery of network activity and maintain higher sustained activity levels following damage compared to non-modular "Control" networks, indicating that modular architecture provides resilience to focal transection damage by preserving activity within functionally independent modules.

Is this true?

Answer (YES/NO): YES